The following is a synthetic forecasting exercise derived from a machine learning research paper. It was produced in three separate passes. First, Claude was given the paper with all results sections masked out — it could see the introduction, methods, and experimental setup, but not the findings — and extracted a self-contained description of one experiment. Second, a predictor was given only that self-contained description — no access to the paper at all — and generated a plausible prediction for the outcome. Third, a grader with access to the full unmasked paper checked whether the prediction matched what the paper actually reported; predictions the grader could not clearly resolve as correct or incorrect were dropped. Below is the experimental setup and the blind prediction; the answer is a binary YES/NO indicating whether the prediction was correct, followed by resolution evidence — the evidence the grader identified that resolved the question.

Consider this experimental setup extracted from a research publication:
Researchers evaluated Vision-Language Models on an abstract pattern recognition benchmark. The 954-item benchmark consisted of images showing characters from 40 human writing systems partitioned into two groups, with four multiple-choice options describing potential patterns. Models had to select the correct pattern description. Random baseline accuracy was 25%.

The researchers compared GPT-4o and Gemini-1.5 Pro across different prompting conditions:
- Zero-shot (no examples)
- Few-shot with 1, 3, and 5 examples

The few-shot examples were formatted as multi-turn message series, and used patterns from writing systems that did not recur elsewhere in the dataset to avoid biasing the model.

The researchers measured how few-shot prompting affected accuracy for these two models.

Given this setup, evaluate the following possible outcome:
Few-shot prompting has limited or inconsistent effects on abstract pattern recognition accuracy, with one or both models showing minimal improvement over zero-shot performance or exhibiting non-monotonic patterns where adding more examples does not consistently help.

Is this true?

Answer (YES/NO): YES